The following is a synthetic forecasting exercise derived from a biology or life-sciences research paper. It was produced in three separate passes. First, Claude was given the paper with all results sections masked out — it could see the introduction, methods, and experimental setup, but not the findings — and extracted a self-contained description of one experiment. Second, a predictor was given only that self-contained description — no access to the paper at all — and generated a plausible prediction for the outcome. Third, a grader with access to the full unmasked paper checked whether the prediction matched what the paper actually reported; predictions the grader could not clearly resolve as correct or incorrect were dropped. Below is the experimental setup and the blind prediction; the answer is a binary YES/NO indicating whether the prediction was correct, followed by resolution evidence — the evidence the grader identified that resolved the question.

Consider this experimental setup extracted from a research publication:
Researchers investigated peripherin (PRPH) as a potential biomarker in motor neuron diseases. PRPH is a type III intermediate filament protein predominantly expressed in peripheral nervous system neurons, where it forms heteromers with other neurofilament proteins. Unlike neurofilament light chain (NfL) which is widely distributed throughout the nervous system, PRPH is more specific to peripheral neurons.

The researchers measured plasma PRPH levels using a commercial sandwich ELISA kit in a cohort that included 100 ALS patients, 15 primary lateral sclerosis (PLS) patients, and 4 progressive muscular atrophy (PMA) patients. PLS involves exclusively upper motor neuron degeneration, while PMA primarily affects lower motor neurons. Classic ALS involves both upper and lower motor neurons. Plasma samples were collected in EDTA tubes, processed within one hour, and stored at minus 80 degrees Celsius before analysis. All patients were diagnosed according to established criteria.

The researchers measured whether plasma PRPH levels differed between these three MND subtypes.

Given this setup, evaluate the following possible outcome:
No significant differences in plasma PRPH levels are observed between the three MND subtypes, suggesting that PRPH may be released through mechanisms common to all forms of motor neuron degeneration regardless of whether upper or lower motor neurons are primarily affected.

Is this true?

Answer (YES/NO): YES